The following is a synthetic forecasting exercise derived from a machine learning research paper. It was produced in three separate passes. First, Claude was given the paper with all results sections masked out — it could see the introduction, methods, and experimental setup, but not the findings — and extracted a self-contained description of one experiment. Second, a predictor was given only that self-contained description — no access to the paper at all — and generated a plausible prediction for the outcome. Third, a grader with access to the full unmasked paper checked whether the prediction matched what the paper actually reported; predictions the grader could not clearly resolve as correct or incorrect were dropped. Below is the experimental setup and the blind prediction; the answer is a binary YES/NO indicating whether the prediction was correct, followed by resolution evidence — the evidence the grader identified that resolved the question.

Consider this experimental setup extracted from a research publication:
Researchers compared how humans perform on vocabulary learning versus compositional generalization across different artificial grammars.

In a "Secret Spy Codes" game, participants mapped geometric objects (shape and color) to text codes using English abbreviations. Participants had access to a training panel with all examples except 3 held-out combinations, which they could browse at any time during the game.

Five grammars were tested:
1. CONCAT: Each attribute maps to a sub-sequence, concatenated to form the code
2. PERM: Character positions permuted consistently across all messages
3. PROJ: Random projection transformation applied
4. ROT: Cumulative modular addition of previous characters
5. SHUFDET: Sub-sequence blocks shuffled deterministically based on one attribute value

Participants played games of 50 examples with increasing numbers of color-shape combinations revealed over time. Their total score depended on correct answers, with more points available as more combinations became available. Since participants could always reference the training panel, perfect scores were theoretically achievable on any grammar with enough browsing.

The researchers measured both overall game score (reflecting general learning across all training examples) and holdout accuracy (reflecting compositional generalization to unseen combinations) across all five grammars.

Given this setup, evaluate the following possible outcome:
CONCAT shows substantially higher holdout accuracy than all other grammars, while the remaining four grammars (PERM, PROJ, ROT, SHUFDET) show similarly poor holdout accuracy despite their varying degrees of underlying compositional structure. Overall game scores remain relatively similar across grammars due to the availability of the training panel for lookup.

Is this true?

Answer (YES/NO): NO